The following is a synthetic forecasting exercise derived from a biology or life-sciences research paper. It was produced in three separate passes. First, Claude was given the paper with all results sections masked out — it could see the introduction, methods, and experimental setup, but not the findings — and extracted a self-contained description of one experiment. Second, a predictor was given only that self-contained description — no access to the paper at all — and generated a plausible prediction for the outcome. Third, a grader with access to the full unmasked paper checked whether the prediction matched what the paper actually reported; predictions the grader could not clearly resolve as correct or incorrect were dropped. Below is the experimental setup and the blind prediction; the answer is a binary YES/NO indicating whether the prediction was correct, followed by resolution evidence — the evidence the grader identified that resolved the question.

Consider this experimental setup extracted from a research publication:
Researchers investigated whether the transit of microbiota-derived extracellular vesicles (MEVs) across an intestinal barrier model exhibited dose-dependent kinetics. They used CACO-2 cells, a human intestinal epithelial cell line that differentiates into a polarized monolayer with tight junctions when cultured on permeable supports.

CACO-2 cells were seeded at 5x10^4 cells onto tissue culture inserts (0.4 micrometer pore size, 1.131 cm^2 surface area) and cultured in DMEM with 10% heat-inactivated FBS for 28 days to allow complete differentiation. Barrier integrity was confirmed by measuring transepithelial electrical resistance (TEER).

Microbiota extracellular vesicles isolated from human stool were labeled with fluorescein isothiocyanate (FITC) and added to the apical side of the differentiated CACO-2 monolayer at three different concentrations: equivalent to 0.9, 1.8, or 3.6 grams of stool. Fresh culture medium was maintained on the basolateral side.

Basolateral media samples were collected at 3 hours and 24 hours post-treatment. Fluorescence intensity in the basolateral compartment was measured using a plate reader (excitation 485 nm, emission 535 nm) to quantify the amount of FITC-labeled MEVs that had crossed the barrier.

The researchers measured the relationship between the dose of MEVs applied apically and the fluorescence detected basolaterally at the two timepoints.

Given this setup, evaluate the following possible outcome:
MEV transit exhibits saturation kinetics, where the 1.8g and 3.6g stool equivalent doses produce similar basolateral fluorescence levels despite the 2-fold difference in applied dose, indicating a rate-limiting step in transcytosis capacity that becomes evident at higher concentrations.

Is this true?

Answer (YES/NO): NO